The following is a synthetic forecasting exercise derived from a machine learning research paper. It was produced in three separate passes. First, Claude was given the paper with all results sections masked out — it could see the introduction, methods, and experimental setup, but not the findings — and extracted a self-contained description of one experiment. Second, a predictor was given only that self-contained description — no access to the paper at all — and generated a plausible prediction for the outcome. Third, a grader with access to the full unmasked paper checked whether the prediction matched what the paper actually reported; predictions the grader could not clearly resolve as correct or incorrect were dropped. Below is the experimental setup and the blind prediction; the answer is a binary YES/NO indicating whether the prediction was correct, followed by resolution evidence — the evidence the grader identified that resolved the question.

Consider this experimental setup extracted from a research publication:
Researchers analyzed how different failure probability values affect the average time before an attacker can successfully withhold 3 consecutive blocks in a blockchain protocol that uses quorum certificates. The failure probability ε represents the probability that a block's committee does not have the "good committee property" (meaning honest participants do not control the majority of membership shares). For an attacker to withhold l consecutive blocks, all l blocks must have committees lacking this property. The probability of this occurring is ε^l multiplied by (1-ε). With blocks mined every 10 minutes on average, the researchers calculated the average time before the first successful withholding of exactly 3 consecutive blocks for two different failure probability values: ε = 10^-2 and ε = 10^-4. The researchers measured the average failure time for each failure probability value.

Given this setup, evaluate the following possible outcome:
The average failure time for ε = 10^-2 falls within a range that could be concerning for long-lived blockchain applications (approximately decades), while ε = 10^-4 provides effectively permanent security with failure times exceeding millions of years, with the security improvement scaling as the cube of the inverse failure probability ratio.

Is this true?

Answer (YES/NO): NO